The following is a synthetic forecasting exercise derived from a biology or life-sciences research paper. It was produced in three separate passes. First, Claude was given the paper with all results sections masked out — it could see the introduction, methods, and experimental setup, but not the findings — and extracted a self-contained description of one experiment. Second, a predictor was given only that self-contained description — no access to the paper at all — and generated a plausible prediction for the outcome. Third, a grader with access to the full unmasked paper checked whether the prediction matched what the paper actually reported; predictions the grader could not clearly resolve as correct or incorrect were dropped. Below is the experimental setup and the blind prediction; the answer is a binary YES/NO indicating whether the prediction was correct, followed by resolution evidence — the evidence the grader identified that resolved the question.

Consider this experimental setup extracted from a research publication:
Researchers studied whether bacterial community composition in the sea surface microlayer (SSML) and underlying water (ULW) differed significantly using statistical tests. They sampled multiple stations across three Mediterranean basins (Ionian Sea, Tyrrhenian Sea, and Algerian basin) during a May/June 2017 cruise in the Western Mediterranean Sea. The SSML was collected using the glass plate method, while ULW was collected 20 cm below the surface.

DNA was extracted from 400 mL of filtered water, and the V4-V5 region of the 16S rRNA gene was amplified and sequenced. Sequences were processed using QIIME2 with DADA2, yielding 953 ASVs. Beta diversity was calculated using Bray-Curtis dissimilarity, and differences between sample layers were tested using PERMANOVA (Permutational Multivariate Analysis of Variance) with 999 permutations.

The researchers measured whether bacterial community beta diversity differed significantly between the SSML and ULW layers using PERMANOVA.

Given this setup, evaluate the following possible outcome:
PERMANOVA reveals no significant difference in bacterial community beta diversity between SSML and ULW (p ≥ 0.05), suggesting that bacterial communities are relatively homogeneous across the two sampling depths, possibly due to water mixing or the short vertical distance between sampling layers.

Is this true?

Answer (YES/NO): NO